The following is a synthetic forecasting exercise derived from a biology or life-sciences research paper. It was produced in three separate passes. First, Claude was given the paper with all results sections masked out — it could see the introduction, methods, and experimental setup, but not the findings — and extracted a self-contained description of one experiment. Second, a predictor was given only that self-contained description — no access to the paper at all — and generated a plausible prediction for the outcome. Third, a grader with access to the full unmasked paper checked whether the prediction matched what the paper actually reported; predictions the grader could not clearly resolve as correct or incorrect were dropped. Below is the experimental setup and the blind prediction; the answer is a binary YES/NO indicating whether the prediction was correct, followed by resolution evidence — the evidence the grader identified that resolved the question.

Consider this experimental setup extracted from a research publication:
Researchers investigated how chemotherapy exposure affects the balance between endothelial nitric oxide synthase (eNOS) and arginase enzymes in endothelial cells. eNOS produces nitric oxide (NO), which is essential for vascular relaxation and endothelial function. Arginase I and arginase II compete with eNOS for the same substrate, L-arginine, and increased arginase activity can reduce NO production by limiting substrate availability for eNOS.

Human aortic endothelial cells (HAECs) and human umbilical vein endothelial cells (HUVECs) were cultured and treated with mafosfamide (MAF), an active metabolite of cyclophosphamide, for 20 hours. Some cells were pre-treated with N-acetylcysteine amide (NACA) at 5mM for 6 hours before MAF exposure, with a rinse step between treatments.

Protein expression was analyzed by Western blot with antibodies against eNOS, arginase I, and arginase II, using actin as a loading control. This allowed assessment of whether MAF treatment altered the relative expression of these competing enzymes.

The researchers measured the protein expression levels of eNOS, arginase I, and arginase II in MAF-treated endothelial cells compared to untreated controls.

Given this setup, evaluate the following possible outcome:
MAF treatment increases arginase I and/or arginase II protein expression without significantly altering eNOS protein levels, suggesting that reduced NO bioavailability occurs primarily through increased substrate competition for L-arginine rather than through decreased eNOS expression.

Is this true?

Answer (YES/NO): NO